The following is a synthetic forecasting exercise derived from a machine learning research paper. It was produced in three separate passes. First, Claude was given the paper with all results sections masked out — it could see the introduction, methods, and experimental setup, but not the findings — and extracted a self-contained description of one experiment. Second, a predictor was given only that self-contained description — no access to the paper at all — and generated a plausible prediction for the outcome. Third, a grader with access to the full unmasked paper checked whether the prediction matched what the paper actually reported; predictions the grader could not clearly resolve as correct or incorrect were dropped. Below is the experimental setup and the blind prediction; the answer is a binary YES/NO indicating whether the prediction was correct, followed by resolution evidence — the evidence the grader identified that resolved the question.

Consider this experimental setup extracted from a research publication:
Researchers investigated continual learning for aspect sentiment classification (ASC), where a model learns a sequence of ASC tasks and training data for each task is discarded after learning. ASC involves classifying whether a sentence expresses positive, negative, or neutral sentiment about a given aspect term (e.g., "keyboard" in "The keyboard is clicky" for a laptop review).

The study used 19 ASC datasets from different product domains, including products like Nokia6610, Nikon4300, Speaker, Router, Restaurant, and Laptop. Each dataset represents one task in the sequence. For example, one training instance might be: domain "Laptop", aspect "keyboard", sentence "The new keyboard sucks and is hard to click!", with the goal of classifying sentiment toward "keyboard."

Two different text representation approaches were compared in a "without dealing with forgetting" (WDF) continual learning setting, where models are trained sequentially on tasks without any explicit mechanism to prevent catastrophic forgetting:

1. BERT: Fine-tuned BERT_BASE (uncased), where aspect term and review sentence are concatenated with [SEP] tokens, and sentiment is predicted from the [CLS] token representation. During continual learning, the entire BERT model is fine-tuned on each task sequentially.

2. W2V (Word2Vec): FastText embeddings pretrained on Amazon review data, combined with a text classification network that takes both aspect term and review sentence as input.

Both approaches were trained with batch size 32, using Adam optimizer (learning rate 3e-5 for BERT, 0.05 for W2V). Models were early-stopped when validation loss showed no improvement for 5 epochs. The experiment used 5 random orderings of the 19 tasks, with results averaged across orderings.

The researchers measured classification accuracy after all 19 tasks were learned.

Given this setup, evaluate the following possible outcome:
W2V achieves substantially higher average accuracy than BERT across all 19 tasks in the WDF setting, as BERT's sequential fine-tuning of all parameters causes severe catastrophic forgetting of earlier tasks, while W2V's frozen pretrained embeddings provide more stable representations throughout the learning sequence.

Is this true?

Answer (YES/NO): YES